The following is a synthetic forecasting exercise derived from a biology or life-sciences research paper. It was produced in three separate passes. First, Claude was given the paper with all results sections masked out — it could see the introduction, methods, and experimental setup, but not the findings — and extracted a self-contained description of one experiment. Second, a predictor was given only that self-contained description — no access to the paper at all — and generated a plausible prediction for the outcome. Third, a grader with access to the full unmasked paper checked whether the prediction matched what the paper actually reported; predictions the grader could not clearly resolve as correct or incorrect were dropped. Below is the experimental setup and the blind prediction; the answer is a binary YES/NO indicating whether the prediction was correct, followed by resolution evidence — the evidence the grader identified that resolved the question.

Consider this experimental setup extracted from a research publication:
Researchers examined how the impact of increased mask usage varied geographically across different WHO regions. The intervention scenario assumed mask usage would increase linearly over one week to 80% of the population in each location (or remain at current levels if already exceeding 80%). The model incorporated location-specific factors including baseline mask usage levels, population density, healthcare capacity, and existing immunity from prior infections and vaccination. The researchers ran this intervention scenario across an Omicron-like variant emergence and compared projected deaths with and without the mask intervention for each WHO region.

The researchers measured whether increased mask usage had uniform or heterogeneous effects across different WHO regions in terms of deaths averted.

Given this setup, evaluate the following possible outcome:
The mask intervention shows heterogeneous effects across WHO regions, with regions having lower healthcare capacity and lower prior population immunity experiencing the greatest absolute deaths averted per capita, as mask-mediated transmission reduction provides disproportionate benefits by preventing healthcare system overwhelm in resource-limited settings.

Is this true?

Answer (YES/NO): NO